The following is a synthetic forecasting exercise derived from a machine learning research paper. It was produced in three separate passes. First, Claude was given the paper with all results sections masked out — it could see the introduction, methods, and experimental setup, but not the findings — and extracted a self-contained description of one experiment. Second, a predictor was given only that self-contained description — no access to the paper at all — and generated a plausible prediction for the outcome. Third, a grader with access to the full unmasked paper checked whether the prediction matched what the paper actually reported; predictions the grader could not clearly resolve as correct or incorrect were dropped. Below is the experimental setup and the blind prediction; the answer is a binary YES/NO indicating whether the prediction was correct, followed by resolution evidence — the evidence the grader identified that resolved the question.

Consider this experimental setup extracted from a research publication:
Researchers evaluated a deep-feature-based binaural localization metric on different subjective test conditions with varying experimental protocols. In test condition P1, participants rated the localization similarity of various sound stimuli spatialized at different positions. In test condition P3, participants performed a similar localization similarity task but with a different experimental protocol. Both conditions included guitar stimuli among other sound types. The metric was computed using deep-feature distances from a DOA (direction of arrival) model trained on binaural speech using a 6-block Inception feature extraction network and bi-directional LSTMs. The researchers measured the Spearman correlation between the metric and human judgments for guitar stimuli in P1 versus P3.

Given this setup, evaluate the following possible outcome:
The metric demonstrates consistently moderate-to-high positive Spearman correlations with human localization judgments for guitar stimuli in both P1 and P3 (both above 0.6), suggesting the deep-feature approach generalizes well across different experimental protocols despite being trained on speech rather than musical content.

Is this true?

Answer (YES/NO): NO